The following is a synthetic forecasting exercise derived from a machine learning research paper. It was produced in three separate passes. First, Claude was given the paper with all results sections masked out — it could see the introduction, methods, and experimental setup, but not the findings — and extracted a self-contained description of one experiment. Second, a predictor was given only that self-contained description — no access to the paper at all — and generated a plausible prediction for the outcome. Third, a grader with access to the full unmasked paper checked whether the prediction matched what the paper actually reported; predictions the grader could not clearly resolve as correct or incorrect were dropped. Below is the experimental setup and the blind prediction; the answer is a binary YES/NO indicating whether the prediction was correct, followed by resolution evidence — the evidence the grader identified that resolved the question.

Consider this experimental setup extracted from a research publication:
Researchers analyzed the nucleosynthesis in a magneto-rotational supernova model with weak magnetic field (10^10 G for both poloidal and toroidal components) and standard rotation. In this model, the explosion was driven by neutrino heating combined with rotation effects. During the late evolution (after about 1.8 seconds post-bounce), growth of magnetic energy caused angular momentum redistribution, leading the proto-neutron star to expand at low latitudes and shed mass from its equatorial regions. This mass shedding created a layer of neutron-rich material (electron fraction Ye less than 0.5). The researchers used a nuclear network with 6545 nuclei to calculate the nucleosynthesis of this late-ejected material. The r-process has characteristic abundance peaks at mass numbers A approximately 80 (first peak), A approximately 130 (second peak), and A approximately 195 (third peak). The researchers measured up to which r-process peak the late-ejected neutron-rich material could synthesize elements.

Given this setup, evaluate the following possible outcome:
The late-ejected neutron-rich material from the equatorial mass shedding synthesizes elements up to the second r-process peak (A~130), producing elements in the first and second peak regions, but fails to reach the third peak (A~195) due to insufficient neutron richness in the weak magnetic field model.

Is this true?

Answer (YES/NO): YES